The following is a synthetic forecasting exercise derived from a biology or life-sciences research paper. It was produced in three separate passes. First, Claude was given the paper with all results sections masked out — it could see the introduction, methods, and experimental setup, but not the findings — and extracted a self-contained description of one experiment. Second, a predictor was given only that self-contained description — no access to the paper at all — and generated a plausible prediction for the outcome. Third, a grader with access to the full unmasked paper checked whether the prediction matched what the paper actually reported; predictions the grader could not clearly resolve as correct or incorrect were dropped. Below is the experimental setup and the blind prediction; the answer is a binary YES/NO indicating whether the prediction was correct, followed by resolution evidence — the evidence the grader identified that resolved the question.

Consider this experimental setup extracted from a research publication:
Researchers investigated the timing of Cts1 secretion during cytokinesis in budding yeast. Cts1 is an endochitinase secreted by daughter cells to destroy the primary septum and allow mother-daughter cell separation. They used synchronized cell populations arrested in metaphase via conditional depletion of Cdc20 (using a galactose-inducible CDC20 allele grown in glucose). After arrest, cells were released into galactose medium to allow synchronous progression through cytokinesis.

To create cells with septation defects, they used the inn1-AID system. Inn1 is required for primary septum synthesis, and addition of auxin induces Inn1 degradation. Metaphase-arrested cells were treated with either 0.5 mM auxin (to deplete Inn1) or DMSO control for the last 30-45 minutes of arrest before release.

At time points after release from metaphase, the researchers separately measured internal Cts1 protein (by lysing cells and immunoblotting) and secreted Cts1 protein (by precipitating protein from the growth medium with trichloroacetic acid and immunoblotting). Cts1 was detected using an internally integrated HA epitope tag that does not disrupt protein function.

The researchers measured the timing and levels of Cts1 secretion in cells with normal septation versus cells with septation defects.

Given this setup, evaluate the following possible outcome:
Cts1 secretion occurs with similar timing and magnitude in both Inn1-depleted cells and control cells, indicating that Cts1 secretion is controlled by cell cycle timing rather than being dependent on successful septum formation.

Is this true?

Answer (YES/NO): NO